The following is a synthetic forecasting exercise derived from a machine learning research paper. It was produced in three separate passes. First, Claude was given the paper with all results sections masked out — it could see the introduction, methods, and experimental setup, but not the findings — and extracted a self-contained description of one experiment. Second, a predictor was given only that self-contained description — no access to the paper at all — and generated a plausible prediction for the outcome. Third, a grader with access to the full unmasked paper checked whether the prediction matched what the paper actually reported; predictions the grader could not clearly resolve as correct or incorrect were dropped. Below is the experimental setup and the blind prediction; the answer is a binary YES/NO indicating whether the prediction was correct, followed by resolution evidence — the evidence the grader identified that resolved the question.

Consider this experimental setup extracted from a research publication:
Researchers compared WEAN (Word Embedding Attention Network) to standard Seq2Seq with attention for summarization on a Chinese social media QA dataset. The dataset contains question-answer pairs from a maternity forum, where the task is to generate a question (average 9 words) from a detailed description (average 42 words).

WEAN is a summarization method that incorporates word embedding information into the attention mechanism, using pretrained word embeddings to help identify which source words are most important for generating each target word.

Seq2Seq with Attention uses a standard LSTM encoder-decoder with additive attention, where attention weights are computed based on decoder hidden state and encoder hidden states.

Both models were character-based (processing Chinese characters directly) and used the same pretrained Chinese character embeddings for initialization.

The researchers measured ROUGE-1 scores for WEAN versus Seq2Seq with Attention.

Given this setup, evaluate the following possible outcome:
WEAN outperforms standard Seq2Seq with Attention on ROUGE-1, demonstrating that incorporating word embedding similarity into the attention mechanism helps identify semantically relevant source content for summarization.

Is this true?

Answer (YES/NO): NO